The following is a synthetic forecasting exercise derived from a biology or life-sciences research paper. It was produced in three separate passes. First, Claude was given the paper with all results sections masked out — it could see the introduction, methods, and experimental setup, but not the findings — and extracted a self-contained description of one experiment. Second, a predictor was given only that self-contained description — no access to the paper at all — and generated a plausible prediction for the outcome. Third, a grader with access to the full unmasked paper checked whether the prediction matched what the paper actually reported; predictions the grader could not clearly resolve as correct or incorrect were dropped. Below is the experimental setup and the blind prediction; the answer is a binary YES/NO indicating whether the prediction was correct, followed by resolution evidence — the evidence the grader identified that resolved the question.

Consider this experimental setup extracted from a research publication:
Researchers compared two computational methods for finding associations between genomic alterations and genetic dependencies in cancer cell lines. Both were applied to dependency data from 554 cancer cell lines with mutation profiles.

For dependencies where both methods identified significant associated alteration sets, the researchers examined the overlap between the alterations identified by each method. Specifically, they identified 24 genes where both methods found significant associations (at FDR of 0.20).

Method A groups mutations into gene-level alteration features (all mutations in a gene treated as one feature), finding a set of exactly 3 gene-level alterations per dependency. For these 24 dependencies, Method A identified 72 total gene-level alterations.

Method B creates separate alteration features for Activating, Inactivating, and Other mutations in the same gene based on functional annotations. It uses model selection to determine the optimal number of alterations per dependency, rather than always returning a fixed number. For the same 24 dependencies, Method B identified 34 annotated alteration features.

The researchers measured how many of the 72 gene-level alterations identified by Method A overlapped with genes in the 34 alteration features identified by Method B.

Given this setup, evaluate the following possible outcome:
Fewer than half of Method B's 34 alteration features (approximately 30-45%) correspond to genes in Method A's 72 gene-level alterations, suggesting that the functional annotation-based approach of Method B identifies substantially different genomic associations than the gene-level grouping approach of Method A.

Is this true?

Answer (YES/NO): NO